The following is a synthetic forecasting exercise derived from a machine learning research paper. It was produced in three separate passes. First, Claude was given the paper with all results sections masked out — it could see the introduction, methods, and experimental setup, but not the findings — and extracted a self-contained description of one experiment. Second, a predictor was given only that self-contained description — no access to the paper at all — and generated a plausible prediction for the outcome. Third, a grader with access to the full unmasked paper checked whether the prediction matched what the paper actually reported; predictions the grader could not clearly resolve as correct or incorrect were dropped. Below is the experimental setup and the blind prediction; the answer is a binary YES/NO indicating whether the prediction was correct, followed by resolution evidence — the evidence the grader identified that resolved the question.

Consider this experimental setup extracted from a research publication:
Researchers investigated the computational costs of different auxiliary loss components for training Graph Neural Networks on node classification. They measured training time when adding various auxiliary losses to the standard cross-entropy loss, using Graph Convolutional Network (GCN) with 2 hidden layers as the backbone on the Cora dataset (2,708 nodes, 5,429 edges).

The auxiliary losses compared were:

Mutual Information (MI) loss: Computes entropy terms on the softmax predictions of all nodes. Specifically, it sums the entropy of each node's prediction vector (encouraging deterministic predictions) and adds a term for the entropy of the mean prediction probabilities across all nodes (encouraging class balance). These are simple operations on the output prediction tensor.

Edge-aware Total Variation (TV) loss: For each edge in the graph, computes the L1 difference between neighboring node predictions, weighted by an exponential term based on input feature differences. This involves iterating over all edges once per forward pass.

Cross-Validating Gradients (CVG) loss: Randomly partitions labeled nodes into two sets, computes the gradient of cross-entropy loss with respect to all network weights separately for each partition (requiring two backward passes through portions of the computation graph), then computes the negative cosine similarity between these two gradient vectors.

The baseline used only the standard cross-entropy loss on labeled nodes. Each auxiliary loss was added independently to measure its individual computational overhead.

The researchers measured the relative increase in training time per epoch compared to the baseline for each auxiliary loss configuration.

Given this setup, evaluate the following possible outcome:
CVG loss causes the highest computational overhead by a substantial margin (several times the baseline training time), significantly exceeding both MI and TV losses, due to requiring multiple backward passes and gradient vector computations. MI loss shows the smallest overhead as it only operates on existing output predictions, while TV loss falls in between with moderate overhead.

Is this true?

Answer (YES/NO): NO